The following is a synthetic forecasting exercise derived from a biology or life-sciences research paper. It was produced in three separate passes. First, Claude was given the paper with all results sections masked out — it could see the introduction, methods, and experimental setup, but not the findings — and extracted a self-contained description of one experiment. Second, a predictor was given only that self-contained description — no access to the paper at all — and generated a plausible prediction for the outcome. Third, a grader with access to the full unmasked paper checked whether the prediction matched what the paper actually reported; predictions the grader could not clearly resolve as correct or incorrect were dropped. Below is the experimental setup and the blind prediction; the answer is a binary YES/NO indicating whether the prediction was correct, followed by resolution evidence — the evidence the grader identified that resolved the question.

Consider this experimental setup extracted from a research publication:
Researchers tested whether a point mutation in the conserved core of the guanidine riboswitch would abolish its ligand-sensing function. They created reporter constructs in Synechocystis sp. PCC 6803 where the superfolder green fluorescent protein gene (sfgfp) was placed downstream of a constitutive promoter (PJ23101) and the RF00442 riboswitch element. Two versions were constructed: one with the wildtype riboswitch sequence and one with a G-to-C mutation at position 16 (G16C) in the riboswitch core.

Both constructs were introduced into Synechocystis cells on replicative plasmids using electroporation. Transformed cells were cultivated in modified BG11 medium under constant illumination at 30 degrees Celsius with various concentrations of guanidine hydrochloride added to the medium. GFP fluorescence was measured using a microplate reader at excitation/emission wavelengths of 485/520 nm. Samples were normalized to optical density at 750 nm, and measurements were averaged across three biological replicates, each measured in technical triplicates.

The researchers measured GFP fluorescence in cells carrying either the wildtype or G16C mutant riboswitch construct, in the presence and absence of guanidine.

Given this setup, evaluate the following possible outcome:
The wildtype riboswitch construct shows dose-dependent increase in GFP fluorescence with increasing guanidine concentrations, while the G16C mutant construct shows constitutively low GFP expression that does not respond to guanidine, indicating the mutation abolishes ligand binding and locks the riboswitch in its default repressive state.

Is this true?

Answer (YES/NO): YES